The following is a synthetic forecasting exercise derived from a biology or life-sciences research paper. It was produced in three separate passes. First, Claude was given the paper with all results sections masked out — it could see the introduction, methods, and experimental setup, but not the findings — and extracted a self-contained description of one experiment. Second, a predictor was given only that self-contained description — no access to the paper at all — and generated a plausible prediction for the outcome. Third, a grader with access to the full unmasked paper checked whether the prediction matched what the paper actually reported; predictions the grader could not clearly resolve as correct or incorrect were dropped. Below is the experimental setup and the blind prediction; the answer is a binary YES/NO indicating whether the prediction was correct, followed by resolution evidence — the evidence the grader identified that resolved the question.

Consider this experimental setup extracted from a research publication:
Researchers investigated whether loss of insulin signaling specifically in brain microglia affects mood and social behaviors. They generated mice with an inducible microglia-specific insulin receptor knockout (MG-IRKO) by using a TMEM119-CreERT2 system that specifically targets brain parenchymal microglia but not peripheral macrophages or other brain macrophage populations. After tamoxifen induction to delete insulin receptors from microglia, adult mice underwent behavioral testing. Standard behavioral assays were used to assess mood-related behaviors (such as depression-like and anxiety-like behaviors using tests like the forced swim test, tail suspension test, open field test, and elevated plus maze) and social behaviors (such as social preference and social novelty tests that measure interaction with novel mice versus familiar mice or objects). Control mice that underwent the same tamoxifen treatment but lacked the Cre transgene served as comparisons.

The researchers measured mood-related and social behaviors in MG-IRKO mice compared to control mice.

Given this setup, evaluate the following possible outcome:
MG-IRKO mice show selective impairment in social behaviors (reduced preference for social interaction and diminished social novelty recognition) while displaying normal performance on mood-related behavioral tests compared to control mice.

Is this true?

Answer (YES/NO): NO